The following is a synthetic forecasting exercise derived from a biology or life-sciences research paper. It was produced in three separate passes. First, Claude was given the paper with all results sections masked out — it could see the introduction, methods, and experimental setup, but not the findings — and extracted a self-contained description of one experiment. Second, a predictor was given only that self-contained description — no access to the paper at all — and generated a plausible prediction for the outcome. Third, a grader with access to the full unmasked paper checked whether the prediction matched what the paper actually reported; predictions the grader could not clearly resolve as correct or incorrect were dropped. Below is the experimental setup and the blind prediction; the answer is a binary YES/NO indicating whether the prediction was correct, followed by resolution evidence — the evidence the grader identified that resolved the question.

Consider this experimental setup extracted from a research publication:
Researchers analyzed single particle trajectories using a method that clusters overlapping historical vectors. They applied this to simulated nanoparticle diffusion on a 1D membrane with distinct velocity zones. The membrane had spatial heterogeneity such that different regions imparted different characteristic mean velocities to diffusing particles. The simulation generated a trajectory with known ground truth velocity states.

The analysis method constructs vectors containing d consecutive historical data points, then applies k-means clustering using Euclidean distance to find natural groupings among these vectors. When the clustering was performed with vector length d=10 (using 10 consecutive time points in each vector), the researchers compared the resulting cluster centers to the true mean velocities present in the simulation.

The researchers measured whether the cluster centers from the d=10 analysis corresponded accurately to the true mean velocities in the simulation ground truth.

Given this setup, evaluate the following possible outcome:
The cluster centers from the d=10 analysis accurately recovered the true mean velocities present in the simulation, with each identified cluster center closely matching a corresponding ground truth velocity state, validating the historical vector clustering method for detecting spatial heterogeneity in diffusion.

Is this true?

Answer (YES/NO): NO